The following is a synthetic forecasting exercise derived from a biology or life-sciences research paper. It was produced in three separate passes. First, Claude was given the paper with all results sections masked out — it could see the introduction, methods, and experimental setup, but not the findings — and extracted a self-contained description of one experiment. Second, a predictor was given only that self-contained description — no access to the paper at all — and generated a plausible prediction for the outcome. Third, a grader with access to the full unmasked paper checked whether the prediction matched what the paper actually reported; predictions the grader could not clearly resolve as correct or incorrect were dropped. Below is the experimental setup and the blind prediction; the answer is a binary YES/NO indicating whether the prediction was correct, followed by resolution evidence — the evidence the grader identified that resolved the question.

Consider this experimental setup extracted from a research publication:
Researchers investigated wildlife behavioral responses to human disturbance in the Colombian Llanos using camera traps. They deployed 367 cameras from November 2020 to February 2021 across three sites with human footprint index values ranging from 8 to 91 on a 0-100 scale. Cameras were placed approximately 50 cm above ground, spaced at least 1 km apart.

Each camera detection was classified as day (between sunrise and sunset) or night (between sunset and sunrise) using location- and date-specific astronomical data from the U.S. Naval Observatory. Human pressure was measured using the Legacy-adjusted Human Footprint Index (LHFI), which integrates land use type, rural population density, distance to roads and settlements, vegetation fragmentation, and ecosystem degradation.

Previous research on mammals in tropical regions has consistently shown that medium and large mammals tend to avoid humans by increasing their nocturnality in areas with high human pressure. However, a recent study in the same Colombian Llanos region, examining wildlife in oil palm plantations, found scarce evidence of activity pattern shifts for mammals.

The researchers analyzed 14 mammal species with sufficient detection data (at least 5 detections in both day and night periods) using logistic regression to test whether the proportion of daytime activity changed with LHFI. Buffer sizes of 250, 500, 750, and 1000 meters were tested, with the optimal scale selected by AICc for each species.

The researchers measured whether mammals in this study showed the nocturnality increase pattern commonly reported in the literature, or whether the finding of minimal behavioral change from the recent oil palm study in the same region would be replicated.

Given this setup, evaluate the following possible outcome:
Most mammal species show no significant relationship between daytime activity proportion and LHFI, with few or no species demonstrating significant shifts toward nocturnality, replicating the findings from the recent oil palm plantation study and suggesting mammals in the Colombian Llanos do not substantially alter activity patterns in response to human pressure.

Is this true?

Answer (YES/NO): NO